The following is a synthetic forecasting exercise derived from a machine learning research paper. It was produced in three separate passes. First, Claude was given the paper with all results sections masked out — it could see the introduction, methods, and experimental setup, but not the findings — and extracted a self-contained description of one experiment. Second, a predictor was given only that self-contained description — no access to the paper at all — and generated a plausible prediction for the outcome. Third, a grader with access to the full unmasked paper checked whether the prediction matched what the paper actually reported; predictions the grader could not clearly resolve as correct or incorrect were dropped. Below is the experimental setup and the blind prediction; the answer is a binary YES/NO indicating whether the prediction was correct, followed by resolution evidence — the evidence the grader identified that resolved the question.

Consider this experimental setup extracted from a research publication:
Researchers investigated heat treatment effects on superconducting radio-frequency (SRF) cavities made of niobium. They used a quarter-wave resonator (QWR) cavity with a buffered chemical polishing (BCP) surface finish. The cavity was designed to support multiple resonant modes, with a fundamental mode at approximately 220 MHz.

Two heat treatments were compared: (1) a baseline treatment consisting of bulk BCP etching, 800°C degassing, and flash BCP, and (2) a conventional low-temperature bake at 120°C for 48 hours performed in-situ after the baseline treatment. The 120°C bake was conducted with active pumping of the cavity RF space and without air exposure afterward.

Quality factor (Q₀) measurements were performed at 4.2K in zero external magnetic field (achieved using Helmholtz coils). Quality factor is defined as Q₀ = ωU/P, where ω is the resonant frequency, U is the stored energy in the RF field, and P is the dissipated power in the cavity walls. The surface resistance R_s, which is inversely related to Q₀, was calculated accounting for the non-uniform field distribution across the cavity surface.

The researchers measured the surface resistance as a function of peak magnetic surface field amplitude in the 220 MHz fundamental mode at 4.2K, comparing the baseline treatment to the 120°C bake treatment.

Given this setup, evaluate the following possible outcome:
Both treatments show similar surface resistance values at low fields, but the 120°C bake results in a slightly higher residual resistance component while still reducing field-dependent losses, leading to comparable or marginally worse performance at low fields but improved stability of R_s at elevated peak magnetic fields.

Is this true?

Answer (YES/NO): NO